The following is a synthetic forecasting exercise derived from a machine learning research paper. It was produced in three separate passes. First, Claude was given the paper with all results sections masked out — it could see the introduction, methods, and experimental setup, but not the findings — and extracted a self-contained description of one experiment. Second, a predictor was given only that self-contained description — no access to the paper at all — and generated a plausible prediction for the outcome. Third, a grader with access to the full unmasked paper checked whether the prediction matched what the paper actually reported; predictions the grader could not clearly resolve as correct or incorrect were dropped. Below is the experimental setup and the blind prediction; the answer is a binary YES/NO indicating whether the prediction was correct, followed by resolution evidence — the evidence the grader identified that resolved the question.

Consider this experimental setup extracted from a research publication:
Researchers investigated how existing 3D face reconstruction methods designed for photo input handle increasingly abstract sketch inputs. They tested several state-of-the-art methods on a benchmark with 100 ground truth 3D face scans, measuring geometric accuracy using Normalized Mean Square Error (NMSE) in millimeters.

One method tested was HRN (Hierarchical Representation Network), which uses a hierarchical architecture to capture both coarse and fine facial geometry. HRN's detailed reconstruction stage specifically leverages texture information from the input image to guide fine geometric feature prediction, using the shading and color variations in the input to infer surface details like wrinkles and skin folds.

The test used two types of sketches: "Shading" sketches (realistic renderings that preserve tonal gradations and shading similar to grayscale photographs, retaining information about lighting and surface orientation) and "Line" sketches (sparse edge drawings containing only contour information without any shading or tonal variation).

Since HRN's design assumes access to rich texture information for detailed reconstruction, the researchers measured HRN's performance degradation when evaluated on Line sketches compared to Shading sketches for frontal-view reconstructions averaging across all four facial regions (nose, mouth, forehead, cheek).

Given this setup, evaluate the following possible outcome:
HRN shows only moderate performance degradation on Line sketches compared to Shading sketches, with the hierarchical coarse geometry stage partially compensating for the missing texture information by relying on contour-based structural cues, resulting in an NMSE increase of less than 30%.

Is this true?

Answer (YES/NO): YES